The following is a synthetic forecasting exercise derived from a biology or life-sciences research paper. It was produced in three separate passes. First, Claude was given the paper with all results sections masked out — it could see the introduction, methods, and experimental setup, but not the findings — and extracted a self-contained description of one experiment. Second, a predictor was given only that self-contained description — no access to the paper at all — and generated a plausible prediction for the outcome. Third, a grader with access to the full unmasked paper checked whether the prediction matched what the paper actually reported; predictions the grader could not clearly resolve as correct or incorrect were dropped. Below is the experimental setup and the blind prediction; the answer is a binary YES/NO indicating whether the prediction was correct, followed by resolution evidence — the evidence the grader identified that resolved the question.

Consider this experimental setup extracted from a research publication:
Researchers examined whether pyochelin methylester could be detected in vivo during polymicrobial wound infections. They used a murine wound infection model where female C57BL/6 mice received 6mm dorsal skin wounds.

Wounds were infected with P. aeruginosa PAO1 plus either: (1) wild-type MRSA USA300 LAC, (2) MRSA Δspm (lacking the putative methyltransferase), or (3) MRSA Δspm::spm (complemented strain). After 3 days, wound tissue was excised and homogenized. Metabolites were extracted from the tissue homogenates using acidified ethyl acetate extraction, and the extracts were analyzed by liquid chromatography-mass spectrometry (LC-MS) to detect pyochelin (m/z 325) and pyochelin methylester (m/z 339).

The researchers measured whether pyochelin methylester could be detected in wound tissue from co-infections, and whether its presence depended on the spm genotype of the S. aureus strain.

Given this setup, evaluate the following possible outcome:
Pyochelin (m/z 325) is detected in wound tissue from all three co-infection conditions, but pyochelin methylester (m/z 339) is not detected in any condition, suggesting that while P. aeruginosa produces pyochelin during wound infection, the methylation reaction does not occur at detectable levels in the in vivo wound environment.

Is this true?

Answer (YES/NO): NO